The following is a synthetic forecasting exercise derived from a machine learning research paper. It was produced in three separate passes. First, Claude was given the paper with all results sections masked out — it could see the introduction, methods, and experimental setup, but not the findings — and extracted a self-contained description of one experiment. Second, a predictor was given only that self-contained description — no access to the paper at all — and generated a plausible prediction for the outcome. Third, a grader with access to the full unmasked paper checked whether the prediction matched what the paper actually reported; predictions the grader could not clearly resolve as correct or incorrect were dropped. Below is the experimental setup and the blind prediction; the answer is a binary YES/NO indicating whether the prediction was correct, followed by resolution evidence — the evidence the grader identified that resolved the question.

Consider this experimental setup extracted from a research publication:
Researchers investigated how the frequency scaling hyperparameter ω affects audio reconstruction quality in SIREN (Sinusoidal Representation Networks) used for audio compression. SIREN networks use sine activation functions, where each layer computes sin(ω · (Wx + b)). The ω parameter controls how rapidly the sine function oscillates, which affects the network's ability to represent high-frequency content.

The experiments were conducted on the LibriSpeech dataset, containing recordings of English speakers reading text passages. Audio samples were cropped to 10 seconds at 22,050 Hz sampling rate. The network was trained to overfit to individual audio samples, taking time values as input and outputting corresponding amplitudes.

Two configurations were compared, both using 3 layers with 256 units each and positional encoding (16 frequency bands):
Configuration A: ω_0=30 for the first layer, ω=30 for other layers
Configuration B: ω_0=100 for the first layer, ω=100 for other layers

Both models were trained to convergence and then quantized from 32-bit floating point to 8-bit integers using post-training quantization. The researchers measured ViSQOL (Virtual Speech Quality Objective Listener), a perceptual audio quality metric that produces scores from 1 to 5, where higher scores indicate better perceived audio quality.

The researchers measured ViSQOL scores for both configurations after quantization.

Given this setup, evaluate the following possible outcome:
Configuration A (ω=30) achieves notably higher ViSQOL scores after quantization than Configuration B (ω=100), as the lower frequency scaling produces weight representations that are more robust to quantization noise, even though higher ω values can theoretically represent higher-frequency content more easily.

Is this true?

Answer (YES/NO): NO